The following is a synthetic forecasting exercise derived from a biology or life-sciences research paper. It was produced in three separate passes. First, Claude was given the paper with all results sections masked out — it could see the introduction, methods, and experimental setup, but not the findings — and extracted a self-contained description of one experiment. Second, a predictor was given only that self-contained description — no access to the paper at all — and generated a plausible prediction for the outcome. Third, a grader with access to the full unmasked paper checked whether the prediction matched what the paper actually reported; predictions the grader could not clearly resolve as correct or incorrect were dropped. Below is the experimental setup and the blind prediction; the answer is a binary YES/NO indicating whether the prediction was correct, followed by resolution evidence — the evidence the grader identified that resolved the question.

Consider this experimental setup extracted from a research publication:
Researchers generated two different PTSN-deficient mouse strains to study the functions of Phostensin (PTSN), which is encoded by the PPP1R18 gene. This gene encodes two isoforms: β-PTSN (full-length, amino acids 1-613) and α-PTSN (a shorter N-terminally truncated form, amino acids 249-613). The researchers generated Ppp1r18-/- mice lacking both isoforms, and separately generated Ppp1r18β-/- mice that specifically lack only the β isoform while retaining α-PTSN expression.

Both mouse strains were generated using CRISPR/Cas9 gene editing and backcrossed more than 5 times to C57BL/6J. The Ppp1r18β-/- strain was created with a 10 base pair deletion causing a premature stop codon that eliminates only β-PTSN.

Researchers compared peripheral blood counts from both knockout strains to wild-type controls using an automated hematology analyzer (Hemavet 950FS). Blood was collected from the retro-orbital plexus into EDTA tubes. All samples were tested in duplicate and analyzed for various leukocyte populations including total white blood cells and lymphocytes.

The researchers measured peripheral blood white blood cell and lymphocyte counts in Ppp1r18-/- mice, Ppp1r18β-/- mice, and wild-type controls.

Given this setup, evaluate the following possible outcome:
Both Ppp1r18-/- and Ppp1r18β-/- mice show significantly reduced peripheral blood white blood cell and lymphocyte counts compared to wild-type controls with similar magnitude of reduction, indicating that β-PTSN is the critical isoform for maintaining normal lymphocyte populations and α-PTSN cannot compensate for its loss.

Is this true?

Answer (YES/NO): NO